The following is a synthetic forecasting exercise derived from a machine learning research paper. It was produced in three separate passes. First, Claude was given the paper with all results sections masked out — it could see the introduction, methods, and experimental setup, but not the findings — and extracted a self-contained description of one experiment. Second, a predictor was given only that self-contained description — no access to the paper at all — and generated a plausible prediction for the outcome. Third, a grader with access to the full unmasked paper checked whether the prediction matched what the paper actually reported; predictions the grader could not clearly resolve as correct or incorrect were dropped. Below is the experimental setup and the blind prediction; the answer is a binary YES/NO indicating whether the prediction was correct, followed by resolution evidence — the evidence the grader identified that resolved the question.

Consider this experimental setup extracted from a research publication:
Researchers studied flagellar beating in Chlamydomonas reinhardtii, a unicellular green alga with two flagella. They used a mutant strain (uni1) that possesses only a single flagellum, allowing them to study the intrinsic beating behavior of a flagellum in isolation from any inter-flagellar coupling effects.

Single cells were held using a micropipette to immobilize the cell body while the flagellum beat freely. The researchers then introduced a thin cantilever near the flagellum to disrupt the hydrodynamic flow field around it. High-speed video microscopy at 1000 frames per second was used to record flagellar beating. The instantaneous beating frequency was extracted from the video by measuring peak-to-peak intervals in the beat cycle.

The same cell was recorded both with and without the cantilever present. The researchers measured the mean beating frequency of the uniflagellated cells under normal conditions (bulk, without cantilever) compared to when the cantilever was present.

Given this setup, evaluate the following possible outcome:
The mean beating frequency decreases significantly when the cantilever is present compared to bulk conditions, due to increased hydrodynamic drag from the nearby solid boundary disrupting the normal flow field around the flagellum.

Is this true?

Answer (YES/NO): NO